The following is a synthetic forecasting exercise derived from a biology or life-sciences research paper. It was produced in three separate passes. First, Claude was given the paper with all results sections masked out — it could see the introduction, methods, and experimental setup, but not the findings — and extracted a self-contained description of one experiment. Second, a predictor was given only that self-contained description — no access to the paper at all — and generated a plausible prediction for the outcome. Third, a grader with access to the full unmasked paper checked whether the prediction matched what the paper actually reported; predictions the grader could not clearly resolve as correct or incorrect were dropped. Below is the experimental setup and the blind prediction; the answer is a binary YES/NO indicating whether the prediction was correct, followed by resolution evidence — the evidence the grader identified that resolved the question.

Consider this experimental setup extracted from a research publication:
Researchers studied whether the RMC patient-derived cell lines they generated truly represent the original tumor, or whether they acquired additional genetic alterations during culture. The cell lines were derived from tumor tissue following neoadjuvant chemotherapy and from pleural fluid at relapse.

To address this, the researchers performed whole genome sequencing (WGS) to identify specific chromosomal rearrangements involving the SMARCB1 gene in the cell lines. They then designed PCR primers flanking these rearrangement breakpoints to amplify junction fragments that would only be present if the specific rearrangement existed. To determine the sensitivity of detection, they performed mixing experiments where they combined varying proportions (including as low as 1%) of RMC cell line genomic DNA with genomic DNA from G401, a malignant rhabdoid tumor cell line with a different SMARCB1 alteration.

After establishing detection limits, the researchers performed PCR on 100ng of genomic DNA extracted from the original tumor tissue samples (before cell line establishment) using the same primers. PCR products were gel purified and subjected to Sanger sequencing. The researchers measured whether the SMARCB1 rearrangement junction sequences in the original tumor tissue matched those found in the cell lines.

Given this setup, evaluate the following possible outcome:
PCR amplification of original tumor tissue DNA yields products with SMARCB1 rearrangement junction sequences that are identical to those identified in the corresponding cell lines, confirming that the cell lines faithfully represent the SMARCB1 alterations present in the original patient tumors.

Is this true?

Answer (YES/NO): YES